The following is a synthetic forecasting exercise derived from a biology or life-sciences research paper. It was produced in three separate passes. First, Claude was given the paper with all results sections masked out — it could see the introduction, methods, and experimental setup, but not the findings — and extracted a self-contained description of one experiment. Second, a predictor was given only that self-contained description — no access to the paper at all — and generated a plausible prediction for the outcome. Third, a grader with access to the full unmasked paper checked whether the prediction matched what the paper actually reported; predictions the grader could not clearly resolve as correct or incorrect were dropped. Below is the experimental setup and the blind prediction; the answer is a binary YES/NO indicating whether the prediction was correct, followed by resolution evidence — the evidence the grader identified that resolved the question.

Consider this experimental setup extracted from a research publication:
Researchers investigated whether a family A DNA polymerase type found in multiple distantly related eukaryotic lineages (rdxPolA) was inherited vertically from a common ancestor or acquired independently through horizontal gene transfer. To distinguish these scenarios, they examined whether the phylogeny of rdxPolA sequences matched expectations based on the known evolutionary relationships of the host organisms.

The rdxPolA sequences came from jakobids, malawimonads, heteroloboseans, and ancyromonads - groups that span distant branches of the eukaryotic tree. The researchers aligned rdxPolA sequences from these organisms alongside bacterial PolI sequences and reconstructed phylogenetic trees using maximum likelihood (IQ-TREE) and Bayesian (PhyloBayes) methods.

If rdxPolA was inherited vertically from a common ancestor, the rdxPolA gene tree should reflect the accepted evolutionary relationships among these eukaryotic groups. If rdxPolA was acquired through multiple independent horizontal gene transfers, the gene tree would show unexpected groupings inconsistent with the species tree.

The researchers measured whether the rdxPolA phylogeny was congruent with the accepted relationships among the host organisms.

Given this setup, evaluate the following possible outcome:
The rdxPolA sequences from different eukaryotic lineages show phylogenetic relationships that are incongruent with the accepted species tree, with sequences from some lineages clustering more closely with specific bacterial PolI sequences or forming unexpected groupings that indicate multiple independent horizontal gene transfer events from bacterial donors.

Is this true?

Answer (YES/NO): NO